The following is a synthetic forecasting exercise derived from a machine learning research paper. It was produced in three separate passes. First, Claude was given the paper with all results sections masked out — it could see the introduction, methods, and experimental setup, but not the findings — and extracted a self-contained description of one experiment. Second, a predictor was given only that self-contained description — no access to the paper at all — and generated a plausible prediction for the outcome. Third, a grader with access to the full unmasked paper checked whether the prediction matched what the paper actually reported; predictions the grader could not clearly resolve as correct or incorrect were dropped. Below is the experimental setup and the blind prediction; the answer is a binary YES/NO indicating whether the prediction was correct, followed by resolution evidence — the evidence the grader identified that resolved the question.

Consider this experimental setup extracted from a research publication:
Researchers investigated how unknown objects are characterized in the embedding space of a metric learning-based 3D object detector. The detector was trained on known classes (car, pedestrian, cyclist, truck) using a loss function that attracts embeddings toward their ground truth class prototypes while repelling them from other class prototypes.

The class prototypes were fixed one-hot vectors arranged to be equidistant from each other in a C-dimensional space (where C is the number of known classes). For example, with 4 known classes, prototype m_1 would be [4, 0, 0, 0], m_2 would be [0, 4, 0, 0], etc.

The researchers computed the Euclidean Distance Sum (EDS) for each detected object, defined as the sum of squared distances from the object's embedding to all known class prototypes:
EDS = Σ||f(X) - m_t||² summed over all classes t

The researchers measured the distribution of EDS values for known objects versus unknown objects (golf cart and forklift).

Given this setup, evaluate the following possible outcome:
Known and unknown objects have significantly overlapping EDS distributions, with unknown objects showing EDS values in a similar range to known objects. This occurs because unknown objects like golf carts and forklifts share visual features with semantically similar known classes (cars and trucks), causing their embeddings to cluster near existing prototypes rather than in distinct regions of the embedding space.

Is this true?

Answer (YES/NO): NO